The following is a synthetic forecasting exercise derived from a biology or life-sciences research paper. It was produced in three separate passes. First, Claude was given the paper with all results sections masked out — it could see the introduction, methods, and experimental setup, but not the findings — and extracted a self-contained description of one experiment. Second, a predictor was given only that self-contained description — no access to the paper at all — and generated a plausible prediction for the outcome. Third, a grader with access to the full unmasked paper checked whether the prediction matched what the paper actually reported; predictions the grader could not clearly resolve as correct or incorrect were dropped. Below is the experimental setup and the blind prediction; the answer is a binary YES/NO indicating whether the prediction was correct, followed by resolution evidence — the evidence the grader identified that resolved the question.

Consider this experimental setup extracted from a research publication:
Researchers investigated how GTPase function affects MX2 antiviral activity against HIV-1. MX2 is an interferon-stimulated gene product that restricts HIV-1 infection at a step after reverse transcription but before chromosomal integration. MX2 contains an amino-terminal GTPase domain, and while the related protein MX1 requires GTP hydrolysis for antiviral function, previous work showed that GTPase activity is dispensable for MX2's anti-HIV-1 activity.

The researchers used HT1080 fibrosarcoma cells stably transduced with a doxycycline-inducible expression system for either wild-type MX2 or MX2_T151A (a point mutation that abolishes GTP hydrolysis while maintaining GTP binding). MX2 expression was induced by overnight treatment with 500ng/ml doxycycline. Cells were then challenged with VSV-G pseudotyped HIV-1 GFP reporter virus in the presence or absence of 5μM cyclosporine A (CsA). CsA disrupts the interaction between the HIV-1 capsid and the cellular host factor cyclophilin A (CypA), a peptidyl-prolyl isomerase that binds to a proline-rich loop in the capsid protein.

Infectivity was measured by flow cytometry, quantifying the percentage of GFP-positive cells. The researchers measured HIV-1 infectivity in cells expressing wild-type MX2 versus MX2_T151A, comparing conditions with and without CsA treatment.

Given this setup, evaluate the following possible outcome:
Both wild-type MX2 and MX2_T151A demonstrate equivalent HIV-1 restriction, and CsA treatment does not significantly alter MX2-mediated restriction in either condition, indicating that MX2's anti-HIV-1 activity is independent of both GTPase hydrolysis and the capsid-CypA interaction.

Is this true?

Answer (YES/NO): NO